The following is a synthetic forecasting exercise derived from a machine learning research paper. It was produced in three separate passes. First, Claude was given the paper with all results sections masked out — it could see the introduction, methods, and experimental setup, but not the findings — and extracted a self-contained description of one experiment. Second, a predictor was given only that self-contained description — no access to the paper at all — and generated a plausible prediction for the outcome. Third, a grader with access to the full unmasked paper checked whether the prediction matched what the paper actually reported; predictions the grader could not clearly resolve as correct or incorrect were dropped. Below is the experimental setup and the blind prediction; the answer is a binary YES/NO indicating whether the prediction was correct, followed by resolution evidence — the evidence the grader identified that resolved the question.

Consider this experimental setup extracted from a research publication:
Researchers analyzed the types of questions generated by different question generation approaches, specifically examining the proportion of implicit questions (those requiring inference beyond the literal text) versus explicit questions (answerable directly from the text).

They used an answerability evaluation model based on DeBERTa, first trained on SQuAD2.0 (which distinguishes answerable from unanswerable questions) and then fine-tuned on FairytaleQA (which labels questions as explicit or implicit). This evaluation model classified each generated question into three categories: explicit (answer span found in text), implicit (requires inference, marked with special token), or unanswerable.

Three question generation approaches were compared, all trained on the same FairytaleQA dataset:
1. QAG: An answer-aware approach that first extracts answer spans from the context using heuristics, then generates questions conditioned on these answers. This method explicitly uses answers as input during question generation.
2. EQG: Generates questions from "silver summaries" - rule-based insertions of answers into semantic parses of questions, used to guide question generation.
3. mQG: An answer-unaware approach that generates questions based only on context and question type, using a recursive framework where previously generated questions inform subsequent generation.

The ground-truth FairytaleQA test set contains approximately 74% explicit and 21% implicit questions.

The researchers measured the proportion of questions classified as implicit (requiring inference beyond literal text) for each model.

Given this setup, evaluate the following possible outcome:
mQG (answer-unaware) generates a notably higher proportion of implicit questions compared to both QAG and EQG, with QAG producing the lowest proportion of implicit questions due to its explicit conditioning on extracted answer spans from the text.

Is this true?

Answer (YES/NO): NO